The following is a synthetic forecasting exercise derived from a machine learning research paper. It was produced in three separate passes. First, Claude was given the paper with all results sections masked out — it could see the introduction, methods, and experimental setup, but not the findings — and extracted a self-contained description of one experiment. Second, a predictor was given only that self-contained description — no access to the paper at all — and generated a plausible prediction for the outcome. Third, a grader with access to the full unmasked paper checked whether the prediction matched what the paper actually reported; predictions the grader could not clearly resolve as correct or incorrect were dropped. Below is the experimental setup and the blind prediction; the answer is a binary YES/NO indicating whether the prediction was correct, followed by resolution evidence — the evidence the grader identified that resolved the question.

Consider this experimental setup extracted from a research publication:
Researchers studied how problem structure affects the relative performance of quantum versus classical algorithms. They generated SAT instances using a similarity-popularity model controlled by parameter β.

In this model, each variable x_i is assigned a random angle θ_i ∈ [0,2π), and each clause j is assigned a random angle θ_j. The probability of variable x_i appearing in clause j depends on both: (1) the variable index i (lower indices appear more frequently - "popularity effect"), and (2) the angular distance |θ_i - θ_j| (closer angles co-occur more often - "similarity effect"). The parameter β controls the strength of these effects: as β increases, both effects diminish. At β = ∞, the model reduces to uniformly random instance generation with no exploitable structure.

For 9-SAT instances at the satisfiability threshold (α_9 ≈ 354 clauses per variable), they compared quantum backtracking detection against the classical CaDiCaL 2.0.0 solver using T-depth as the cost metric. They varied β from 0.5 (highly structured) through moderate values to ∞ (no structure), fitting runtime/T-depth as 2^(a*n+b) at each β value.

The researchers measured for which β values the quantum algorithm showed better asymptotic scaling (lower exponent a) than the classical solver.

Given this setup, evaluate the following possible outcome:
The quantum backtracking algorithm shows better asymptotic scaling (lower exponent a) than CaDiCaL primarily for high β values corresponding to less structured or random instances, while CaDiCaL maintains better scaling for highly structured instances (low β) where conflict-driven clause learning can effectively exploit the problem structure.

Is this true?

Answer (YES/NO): YES